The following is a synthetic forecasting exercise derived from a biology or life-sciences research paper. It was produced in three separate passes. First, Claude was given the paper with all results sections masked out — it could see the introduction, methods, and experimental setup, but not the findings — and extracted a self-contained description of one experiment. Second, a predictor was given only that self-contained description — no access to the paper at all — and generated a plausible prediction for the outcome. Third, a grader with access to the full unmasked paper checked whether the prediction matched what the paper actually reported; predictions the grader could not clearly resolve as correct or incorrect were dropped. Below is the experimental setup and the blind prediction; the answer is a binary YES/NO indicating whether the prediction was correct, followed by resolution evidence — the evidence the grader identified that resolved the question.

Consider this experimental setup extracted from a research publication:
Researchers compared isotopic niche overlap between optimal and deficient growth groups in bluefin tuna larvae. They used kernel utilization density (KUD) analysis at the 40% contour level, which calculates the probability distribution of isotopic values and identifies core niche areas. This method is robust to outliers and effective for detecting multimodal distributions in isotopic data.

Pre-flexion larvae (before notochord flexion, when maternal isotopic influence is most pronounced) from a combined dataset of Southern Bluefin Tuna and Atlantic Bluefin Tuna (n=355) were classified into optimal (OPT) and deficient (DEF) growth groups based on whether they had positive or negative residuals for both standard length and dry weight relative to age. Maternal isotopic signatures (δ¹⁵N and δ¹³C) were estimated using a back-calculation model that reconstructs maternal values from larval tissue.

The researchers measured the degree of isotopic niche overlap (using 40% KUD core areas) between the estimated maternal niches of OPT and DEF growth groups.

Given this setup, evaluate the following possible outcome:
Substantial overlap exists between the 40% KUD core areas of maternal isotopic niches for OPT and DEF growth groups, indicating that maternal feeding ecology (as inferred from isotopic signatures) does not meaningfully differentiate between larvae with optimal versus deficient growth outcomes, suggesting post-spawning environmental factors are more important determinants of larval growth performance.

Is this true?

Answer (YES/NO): NO